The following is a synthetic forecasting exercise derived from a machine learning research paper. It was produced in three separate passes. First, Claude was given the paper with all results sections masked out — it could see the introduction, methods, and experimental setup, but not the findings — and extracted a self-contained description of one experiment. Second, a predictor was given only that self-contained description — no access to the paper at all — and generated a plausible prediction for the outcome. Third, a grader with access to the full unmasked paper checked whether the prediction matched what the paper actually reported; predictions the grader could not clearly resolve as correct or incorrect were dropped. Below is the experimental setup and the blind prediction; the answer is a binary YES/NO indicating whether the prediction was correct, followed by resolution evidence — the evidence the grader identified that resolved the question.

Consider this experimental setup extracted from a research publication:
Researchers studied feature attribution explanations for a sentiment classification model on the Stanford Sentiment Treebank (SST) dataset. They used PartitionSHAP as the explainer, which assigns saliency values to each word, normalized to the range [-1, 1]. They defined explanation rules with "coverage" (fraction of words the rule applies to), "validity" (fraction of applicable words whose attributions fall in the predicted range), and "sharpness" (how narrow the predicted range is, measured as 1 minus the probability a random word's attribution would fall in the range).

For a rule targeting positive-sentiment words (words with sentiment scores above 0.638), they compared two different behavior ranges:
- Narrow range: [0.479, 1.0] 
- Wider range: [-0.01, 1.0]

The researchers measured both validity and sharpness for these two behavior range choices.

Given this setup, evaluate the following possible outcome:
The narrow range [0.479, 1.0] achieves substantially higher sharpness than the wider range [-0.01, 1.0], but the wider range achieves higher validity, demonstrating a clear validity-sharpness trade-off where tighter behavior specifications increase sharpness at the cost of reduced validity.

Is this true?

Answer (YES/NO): YES